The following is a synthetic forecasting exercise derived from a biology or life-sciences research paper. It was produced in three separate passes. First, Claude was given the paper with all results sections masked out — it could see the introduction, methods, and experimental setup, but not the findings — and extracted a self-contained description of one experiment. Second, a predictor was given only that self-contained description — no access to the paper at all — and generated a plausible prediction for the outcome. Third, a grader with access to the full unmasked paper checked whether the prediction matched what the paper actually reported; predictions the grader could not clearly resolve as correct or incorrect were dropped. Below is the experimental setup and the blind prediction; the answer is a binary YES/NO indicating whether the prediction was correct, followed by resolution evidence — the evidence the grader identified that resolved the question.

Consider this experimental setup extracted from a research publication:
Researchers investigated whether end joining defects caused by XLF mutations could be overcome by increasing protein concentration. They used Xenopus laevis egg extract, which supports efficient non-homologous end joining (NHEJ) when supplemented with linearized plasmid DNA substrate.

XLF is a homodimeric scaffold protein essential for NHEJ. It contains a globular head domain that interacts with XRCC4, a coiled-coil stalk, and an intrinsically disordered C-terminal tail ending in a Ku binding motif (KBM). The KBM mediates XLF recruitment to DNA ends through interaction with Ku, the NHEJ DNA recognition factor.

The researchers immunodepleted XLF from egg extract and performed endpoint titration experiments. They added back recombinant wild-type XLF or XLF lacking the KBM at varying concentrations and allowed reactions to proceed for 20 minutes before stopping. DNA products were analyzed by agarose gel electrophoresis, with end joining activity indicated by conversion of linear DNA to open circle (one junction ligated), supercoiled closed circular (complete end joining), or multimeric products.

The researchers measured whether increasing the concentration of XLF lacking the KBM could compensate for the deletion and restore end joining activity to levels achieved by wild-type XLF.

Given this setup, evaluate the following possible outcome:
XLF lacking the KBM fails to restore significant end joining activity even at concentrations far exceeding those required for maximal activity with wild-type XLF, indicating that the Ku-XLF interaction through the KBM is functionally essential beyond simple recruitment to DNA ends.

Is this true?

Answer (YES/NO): NO